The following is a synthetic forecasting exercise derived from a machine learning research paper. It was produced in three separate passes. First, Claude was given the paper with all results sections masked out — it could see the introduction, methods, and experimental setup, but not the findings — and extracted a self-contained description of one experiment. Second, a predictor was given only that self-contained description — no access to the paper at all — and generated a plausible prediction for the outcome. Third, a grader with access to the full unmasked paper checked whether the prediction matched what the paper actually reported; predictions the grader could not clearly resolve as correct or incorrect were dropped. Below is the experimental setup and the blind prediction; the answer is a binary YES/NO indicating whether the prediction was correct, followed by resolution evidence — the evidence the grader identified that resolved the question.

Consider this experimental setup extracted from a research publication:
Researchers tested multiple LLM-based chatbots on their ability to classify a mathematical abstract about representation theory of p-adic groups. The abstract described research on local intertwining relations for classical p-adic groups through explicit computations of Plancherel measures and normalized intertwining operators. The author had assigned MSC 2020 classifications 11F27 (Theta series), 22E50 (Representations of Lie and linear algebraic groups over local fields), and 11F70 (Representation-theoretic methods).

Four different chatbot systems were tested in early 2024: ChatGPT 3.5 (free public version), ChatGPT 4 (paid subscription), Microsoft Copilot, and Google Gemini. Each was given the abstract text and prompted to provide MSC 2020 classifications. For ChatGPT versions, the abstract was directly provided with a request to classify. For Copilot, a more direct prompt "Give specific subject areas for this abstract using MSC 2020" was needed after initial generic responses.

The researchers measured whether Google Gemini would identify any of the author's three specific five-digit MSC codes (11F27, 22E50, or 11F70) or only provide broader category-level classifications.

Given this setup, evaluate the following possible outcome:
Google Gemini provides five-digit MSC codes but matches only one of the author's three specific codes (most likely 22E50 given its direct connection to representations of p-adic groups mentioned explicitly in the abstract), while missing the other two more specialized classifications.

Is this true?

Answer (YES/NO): NO